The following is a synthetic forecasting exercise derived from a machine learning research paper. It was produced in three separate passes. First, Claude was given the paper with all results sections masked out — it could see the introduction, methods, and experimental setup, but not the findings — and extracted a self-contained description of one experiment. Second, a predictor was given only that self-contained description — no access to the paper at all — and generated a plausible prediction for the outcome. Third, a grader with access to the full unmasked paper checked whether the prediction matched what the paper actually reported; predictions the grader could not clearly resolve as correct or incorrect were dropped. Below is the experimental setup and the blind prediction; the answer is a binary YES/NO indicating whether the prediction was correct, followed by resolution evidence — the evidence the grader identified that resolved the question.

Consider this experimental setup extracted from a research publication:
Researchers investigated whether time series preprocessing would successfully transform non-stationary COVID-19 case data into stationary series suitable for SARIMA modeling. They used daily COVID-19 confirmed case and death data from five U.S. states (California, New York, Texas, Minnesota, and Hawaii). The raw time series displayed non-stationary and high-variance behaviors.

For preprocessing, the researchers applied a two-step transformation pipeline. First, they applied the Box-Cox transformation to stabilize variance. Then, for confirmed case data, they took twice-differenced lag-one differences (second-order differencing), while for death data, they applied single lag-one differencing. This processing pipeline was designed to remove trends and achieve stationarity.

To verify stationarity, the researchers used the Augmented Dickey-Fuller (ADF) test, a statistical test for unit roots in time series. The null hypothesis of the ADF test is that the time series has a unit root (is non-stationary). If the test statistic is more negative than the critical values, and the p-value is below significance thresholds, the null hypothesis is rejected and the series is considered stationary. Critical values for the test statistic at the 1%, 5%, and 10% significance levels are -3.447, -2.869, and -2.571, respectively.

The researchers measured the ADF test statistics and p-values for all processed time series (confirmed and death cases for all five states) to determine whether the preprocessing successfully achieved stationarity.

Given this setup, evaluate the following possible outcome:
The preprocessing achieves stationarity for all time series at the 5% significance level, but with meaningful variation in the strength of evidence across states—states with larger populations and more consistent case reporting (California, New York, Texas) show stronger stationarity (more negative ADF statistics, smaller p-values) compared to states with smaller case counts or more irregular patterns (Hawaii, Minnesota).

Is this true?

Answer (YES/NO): NO